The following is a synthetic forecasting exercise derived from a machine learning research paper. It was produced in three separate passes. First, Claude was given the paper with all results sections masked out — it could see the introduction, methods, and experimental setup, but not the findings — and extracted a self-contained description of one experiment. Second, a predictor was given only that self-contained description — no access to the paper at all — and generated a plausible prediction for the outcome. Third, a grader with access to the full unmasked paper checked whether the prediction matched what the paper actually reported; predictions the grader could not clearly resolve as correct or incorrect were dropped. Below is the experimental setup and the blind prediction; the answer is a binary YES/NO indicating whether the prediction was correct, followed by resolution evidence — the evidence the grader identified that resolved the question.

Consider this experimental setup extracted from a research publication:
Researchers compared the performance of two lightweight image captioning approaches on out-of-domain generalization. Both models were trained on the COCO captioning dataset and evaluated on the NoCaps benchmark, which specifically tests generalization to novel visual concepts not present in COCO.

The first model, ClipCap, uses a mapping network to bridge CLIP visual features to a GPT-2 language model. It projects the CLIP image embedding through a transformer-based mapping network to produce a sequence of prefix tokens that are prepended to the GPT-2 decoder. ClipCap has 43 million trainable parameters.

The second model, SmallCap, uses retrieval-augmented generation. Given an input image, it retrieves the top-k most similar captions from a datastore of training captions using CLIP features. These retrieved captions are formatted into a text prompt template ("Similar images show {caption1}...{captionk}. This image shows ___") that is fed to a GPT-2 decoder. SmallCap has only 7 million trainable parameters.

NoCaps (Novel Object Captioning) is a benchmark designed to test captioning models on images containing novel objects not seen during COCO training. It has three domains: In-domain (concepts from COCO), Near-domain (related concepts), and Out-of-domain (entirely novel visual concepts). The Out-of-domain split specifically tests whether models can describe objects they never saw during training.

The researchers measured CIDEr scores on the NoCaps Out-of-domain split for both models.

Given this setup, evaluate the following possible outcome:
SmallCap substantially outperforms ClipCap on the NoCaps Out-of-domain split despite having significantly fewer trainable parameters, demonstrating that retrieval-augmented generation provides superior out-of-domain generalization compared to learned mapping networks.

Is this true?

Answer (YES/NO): YES